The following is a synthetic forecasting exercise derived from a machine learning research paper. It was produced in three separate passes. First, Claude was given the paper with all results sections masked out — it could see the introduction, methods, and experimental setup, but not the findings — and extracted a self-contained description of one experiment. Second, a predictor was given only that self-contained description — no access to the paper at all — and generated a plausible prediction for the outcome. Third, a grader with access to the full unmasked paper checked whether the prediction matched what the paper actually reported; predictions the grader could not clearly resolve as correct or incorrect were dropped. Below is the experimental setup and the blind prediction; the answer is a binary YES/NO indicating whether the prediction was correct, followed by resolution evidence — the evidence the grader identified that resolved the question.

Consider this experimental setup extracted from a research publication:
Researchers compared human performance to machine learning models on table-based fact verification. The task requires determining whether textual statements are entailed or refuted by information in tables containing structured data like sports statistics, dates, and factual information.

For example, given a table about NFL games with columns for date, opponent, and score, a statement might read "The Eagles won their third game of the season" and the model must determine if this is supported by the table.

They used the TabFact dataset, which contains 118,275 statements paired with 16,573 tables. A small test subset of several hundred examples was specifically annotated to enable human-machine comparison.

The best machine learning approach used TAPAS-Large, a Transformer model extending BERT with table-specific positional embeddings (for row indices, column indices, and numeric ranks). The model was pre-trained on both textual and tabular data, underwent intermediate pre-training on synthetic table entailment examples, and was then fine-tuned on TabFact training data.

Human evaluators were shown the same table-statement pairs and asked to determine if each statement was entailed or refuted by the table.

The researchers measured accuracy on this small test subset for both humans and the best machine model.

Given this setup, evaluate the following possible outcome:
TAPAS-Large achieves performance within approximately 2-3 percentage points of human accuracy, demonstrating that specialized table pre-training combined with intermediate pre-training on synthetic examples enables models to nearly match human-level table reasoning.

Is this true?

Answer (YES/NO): NO